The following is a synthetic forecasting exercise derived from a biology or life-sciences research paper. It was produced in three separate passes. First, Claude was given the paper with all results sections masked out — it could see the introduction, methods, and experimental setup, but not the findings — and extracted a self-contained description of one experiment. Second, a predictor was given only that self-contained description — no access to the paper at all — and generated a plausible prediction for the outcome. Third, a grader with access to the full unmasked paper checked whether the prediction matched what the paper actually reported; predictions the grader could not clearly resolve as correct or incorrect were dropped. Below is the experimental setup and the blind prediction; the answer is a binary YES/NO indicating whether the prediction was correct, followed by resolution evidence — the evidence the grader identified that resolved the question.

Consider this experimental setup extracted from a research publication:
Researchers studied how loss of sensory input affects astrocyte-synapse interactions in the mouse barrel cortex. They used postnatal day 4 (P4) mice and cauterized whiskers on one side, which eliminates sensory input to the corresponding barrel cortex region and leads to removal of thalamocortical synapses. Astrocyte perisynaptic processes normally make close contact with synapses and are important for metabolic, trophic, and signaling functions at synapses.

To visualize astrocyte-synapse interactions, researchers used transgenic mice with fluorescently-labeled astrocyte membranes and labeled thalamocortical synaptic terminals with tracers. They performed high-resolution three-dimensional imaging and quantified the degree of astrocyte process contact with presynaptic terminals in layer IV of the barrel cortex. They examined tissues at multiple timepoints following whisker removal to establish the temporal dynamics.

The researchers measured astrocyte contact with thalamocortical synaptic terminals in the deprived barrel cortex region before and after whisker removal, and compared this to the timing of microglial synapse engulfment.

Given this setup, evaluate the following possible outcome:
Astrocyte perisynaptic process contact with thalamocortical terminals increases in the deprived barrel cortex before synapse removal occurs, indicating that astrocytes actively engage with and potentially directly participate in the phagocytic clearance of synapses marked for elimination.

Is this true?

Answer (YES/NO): NO